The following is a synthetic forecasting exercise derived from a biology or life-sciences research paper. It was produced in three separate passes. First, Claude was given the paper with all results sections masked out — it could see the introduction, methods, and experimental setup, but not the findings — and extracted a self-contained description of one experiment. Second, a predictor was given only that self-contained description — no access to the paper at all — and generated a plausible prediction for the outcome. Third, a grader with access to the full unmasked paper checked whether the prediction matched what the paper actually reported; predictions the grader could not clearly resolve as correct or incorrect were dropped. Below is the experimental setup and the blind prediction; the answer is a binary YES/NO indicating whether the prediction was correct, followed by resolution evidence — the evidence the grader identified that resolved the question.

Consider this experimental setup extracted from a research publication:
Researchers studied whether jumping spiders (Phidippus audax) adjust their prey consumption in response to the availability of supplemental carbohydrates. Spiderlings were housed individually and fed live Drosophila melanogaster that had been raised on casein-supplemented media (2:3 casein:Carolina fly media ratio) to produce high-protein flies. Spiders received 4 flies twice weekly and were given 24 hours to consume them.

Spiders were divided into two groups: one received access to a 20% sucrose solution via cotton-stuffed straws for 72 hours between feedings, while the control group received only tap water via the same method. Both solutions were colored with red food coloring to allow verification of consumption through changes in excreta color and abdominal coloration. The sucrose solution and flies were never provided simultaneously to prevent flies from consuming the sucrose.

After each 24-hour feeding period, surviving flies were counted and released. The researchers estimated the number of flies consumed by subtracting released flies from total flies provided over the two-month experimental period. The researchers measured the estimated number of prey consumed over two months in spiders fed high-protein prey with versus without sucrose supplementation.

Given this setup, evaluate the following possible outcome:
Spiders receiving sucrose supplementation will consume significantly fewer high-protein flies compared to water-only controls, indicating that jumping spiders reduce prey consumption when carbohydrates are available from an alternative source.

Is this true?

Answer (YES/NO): YES